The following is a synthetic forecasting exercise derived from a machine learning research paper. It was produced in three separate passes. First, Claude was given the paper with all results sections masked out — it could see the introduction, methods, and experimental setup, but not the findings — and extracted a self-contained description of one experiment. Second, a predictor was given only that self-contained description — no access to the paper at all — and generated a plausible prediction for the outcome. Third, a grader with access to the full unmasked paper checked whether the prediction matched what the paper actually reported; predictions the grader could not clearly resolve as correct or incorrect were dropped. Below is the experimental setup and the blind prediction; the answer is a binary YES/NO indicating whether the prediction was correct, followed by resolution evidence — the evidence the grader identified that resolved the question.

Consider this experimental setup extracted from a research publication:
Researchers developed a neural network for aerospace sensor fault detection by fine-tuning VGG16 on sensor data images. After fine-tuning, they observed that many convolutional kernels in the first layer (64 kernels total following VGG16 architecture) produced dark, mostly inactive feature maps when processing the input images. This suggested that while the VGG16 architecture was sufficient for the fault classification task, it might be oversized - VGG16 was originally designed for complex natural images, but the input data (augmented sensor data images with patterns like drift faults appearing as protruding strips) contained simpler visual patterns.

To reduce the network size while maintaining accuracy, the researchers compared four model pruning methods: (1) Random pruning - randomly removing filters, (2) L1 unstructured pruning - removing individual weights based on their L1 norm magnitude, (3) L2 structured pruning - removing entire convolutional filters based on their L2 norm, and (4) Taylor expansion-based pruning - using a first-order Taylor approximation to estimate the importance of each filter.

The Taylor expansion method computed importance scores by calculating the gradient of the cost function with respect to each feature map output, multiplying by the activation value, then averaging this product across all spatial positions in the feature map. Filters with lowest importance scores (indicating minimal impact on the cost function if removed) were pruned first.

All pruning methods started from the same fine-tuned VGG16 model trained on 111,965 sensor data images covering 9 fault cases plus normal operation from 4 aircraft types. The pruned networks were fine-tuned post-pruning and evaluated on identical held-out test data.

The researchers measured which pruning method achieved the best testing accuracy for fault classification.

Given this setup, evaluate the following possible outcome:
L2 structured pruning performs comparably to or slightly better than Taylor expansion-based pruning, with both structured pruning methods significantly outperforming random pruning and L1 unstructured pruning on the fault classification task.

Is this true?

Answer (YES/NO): NO